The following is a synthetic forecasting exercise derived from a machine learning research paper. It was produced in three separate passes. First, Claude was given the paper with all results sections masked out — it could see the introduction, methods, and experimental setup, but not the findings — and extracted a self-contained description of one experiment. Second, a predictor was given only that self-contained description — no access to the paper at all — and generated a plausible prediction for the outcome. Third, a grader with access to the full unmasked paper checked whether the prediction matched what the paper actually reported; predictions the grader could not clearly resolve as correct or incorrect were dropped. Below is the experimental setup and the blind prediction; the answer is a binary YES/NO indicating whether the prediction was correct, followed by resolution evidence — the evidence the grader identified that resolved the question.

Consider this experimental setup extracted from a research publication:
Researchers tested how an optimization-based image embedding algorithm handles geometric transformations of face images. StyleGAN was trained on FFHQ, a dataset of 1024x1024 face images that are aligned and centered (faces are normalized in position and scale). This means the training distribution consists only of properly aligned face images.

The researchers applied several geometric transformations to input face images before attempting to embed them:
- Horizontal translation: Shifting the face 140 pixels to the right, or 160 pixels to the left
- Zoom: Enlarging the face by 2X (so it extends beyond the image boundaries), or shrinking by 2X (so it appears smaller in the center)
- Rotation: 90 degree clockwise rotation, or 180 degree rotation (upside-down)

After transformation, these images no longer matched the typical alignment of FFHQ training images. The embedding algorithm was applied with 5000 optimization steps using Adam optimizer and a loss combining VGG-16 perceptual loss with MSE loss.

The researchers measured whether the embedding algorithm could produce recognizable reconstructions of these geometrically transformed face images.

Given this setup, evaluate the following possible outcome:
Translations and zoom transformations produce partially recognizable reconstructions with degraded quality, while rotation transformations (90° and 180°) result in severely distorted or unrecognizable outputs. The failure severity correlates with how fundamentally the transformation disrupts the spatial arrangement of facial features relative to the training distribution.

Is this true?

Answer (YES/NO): NO